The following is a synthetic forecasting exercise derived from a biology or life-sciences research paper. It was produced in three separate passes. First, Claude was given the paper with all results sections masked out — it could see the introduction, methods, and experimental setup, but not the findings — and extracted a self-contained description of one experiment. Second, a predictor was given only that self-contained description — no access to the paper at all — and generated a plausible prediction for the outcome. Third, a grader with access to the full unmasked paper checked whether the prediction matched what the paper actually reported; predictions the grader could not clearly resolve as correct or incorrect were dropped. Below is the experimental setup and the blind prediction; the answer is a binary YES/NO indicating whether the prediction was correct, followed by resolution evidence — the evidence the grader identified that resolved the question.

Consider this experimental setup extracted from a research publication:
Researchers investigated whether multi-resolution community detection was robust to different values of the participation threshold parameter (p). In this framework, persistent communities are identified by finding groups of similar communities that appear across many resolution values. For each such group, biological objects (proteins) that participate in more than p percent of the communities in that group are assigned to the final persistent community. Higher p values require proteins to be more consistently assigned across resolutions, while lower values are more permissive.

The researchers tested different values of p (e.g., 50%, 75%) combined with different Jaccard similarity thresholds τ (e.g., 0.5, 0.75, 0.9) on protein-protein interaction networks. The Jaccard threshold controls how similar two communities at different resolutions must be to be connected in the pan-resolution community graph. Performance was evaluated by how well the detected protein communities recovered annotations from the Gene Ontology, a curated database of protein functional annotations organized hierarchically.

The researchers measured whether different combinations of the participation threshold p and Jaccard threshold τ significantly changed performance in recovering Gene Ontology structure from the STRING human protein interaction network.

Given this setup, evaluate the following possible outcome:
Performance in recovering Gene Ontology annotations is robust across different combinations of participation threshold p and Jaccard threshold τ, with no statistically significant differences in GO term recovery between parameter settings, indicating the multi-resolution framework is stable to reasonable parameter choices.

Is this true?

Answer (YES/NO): YES